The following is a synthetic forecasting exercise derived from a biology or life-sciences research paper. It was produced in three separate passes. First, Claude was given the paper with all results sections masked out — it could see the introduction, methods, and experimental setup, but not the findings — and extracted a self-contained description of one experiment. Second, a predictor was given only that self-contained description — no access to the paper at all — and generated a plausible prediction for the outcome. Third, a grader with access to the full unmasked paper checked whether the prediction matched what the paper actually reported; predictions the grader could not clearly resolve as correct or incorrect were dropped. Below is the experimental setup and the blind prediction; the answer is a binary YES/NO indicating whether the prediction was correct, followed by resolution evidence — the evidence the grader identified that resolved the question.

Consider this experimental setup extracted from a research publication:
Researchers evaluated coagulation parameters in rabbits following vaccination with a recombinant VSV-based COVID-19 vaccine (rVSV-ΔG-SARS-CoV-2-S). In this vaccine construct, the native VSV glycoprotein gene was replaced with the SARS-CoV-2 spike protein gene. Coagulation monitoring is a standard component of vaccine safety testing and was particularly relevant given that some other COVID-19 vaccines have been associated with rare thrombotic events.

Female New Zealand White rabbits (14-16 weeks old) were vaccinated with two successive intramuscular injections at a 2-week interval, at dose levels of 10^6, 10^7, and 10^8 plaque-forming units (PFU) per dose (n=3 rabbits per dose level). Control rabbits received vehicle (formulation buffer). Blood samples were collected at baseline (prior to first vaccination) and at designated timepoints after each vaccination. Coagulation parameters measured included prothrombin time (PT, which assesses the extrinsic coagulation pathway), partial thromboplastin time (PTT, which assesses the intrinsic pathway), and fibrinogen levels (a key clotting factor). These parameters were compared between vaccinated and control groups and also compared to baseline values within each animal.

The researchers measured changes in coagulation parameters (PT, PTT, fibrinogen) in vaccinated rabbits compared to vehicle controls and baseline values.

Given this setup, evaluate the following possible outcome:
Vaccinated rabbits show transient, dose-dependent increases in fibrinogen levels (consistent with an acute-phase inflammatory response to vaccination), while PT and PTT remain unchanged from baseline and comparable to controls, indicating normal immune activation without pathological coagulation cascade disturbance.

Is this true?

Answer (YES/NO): NO